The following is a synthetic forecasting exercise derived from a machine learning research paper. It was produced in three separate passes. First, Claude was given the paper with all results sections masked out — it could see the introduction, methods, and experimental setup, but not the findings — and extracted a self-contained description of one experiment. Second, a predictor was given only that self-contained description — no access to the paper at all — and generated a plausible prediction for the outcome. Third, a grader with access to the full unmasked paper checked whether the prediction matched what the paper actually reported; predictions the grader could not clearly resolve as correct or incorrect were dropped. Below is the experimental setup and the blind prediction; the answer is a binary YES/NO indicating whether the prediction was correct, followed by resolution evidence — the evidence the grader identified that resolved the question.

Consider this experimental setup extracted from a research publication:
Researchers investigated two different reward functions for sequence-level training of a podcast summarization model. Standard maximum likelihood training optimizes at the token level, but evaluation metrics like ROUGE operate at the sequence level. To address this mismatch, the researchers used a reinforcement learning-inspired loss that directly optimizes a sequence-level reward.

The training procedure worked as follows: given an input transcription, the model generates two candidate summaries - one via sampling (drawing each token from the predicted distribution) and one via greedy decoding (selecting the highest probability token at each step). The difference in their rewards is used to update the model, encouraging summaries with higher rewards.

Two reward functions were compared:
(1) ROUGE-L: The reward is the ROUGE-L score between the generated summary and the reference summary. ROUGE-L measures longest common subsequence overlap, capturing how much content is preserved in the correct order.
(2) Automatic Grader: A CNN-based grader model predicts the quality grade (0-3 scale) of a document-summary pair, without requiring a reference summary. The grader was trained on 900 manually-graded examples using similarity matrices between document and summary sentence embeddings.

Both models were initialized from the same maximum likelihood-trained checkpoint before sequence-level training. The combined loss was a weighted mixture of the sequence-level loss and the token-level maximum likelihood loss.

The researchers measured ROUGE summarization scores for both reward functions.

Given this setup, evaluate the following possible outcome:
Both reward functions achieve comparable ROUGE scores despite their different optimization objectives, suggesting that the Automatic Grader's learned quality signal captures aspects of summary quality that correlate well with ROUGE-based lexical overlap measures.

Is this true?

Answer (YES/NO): YES